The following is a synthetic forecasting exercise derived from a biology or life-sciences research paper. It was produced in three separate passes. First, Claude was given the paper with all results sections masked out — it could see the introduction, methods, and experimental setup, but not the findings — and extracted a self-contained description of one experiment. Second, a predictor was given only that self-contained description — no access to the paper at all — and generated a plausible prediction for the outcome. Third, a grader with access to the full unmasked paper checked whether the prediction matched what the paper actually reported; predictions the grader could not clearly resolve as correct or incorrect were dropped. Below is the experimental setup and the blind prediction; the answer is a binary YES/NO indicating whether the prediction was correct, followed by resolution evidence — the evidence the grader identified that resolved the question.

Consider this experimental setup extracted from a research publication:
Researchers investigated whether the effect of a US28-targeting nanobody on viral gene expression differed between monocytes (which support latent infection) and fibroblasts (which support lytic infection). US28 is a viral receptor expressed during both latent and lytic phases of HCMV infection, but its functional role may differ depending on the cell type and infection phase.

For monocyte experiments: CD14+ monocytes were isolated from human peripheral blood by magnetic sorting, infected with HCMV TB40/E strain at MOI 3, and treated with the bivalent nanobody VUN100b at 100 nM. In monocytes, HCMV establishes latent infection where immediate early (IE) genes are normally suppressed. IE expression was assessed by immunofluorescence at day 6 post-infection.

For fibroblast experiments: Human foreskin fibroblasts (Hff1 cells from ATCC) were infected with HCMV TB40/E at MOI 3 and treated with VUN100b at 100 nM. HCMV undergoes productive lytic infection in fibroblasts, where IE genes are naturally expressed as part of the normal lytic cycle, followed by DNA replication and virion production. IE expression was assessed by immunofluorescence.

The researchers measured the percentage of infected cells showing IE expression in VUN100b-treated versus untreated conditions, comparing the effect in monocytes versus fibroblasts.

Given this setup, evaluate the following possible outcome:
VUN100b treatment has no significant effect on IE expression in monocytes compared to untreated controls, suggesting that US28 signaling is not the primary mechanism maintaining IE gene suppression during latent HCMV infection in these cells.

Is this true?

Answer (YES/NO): NO